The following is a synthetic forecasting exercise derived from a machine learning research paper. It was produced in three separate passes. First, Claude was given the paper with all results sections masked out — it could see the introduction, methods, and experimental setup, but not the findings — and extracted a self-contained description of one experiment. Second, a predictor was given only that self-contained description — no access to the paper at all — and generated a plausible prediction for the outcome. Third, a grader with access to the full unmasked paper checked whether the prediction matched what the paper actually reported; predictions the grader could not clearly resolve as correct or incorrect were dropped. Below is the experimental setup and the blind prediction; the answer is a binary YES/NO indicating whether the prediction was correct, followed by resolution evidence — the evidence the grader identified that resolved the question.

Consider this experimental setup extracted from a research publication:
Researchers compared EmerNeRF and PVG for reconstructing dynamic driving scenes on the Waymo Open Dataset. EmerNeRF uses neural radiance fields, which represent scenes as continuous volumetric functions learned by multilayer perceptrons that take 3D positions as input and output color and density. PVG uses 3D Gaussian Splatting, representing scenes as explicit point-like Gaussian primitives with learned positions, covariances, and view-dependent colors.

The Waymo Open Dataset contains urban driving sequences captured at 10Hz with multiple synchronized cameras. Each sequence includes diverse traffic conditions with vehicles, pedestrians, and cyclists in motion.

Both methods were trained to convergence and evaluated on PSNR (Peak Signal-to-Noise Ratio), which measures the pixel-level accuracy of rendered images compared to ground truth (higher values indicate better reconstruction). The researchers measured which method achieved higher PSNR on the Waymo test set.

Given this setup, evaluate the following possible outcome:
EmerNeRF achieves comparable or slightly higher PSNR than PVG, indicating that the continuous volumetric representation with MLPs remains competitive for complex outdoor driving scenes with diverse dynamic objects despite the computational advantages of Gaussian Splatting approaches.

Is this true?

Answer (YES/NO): NO